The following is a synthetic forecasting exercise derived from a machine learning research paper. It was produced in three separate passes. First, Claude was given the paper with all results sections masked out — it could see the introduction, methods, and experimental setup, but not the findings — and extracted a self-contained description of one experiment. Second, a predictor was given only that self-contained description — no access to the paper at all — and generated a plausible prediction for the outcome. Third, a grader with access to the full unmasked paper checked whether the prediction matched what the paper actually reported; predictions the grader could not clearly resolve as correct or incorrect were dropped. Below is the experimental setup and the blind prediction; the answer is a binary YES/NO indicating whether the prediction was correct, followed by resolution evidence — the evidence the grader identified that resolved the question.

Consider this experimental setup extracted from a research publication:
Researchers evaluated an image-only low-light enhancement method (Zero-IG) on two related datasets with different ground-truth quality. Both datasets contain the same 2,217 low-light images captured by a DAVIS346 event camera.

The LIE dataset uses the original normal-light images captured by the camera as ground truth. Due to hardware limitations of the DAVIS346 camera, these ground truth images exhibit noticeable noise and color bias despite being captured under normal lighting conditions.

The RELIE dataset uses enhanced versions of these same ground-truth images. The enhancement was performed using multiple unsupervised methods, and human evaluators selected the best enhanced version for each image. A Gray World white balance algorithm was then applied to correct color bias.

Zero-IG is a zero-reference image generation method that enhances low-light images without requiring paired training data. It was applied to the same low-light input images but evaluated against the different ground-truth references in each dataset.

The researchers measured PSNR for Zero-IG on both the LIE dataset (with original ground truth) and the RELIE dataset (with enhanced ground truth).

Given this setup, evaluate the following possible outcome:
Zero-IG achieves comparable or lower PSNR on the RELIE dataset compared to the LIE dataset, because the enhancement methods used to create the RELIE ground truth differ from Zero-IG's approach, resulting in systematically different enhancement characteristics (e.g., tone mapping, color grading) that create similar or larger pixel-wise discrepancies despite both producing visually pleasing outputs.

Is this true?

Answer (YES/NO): YES